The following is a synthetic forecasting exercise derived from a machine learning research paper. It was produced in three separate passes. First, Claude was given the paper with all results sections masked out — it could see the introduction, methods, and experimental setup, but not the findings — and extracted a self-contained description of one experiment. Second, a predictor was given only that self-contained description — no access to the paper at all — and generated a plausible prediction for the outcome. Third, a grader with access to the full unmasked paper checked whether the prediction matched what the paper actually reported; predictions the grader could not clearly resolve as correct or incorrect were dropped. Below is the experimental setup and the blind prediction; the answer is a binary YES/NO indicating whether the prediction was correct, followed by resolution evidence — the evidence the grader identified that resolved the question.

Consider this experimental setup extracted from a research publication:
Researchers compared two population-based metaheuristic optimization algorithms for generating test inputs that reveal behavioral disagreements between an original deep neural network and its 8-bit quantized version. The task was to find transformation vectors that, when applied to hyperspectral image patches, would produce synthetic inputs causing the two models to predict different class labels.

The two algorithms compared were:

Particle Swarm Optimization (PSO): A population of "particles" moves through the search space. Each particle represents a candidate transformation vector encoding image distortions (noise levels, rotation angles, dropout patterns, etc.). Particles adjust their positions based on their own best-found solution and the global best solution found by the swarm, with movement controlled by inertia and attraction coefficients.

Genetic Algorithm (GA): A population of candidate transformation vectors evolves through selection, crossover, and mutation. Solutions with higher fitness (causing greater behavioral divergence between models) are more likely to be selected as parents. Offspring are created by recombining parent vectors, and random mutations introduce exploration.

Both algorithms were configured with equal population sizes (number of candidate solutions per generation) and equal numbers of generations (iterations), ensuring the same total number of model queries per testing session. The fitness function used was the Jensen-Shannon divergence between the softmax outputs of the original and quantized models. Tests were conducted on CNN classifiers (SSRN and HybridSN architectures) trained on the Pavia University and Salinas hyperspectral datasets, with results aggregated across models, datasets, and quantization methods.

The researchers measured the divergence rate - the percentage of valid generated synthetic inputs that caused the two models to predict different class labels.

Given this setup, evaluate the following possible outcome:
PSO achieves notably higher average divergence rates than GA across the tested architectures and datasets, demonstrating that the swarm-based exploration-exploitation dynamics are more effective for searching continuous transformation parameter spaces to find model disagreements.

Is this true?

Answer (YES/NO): NO